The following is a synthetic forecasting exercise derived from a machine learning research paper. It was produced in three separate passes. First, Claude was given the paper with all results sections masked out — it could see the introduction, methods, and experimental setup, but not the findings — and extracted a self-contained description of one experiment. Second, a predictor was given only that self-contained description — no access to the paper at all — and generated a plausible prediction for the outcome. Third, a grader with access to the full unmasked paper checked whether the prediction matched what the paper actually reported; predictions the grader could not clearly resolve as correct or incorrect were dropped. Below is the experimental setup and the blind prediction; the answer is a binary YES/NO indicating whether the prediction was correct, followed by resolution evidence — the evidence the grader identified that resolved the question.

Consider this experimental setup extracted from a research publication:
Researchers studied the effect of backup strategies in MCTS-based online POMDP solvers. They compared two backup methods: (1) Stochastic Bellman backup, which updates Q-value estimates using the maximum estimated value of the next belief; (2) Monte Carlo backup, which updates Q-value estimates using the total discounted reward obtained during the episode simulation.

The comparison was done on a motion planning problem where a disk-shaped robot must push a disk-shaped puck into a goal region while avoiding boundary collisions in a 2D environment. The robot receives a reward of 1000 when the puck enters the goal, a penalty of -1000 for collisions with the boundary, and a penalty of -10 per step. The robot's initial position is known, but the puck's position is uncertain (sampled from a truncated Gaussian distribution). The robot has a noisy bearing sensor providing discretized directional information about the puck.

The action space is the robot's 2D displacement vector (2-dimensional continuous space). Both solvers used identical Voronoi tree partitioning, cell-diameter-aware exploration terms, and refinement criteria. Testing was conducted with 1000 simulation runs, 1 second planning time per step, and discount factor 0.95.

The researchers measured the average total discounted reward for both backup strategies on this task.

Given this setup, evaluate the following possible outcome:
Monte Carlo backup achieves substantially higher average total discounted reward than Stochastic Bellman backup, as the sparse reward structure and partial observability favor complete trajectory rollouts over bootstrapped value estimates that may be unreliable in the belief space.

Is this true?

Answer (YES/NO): NO